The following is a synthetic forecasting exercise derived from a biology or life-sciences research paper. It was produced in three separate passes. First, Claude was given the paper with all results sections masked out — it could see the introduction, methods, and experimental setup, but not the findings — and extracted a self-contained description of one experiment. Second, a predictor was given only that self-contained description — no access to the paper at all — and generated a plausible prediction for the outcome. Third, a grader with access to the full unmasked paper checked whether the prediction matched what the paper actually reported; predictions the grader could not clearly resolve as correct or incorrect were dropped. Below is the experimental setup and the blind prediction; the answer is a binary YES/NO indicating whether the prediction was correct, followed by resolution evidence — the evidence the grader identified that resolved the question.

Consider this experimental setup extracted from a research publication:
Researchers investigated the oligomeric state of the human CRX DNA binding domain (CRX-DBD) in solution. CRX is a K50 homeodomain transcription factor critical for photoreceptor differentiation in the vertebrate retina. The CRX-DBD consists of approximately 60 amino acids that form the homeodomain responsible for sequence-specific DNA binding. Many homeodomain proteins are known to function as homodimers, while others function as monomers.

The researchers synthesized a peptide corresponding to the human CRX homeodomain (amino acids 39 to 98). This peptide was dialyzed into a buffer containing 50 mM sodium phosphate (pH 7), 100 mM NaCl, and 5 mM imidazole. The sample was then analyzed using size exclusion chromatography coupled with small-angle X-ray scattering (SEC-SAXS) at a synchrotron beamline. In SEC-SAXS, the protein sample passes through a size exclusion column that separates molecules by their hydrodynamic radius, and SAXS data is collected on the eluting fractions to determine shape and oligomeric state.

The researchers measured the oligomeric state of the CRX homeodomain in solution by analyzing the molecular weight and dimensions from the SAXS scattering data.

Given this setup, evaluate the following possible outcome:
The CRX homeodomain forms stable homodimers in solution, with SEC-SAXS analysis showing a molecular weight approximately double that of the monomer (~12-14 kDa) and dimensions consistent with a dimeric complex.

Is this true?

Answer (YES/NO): NO